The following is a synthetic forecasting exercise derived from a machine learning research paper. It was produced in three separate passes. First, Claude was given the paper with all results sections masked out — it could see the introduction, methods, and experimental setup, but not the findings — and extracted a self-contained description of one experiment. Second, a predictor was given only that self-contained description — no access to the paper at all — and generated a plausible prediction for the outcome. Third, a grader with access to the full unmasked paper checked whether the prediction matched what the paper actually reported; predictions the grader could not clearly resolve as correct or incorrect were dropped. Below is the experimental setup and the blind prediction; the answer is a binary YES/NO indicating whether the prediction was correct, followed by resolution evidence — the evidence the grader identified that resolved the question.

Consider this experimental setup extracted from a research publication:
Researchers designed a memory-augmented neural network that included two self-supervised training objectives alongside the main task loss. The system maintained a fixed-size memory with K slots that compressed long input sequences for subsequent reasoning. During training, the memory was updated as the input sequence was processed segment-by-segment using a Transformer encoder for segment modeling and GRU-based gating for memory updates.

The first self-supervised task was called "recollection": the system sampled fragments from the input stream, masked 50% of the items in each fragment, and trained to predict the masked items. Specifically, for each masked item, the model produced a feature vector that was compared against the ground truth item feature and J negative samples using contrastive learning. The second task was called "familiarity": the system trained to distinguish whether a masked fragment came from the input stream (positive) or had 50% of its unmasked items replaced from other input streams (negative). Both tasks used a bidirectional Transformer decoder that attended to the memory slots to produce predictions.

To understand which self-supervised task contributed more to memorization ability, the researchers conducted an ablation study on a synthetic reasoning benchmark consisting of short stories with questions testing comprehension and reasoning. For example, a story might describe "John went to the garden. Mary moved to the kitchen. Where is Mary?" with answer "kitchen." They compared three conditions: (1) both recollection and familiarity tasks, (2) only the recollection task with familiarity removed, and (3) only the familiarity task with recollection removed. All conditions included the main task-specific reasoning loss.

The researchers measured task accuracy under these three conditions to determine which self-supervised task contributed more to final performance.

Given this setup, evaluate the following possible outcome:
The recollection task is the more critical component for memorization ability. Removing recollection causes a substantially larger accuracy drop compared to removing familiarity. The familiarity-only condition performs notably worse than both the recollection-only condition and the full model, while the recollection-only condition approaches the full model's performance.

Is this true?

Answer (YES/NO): YES